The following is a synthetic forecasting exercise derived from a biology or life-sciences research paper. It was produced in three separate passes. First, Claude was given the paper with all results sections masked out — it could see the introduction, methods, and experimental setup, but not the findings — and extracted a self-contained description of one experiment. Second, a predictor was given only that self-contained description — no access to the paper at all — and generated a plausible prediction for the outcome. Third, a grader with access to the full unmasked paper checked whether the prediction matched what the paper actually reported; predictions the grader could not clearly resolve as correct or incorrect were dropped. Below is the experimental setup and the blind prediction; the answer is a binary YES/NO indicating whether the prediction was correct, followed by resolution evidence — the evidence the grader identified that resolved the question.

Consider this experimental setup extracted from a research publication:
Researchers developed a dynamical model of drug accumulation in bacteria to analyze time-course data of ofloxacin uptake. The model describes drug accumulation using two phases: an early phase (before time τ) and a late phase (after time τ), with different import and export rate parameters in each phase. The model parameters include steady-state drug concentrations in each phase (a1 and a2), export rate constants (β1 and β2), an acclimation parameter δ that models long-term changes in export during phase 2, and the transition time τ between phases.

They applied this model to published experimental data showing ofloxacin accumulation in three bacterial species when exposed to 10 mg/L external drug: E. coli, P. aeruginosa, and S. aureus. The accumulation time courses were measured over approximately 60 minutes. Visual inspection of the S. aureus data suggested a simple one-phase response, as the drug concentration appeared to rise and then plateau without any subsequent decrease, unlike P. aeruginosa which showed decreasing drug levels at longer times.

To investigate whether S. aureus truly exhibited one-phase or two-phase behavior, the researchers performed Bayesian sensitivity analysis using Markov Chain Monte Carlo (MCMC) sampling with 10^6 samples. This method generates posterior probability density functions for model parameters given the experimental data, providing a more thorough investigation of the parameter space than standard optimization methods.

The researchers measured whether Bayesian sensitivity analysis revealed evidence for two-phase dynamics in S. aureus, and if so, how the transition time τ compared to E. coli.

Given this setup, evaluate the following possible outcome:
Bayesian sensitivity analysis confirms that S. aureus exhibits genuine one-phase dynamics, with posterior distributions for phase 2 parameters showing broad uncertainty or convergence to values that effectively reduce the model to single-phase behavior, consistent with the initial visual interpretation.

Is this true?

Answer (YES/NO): NO